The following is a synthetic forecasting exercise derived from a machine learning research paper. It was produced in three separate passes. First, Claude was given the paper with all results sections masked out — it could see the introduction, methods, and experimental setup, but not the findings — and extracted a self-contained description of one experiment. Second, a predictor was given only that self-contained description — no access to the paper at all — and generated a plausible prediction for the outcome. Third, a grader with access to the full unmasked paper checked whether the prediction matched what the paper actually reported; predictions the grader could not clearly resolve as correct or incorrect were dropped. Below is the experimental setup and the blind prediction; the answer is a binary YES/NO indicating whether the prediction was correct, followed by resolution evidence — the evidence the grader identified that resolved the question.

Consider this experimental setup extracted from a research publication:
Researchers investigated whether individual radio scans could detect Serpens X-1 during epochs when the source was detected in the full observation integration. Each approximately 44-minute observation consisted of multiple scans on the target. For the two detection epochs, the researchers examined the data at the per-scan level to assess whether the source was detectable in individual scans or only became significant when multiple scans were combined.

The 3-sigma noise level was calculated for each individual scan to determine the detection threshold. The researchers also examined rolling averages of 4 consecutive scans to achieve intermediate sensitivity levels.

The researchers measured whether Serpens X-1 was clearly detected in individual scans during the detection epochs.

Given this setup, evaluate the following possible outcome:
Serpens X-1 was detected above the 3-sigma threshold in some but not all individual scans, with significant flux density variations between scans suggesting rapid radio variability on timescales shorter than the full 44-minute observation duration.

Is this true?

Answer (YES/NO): NO